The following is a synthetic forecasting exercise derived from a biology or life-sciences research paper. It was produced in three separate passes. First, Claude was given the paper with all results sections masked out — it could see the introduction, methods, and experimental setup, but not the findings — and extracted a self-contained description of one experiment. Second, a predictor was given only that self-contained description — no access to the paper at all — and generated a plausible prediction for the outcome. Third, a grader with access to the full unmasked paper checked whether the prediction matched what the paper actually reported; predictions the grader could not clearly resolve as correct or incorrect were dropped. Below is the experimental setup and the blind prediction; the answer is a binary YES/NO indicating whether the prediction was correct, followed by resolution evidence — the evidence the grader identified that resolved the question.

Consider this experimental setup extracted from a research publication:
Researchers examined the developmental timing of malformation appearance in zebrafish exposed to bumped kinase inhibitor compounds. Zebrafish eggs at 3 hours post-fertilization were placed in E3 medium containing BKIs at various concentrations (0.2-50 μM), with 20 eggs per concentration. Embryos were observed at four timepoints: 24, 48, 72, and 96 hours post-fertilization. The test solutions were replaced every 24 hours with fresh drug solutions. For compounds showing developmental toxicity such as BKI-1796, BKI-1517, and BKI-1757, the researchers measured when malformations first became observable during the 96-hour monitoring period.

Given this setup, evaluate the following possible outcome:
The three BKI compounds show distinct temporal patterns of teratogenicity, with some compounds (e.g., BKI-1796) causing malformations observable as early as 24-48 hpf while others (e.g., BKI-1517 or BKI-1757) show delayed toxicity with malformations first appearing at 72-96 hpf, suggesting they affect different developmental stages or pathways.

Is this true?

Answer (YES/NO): NO